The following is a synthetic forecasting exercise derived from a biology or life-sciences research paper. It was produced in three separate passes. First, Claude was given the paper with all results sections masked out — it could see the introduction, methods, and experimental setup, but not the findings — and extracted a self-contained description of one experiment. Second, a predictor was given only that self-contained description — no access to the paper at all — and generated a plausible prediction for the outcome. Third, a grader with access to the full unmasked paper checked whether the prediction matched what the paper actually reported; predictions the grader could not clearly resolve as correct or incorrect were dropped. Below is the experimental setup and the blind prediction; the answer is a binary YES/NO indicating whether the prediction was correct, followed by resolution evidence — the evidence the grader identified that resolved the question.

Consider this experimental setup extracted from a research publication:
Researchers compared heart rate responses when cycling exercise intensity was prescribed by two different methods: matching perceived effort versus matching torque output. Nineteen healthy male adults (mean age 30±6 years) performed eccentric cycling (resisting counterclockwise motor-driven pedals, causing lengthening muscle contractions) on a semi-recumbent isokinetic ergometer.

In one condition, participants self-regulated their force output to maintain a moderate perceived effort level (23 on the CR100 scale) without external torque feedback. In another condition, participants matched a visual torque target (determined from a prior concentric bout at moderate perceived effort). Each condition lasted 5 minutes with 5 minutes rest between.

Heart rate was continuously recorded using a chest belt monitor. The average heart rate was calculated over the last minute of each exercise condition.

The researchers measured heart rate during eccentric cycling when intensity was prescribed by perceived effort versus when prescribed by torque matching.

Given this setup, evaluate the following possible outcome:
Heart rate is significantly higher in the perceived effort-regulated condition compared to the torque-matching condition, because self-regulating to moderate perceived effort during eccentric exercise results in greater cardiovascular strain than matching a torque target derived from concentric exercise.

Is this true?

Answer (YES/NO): NO